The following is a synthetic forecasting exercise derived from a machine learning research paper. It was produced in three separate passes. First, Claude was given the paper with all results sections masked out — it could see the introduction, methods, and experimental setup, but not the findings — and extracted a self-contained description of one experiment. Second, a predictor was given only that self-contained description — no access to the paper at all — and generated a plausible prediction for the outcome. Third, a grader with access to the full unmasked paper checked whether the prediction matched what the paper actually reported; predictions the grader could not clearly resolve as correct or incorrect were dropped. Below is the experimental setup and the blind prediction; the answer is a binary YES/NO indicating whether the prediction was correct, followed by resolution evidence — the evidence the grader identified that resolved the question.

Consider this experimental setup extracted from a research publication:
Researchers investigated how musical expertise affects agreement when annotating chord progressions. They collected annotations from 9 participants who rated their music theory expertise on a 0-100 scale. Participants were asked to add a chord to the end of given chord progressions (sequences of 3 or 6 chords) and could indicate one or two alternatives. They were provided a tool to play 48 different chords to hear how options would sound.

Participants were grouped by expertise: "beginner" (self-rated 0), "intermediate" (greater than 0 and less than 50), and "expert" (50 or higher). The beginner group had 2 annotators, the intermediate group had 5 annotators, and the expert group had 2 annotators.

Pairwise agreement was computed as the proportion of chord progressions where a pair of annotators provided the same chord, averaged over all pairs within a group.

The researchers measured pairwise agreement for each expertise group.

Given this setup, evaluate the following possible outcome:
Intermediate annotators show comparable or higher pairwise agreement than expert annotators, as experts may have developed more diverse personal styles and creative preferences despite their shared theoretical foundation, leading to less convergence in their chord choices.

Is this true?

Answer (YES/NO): YES